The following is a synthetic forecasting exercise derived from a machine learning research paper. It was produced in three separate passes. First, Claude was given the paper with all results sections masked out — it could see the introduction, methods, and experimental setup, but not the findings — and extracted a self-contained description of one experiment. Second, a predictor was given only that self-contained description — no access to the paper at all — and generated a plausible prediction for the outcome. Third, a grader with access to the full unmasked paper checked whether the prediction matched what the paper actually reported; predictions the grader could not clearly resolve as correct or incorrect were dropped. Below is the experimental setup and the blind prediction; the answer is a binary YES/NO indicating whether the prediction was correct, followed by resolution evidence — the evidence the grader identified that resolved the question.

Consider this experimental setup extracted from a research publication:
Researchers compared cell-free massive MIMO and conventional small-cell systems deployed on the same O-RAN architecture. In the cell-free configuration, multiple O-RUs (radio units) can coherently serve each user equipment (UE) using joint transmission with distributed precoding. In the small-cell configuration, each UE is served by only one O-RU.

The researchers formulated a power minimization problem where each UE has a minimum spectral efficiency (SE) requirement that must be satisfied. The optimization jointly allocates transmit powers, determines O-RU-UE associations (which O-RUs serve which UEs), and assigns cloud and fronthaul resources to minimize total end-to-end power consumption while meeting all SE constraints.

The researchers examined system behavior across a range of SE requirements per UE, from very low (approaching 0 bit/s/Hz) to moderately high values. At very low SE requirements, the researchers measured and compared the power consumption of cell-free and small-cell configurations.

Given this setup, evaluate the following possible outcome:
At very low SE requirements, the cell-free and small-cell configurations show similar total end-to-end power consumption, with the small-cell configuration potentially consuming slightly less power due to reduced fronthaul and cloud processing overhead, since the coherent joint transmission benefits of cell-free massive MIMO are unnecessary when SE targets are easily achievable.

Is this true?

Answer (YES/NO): NO